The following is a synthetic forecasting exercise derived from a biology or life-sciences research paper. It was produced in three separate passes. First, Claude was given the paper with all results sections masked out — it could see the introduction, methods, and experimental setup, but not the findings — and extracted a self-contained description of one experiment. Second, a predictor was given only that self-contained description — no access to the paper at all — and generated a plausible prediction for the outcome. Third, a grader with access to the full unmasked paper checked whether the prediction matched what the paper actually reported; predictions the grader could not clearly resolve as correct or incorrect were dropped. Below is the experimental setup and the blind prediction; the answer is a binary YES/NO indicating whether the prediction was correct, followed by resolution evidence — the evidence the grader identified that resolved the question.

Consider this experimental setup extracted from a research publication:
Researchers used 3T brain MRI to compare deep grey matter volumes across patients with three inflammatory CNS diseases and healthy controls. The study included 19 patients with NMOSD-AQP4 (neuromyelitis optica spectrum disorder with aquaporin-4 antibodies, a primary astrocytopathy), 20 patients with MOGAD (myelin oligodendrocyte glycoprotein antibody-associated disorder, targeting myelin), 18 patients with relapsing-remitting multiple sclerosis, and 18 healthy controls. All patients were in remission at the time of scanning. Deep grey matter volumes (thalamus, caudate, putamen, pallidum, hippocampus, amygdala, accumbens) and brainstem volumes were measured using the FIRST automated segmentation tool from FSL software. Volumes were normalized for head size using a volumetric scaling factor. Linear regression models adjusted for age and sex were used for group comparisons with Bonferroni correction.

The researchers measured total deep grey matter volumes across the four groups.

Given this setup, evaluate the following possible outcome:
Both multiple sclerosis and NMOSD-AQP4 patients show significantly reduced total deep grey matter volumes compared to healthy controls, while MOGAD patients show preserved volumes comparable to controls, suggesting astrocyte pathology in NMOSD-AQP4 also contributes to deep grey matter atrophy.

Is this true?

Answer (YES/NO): NO